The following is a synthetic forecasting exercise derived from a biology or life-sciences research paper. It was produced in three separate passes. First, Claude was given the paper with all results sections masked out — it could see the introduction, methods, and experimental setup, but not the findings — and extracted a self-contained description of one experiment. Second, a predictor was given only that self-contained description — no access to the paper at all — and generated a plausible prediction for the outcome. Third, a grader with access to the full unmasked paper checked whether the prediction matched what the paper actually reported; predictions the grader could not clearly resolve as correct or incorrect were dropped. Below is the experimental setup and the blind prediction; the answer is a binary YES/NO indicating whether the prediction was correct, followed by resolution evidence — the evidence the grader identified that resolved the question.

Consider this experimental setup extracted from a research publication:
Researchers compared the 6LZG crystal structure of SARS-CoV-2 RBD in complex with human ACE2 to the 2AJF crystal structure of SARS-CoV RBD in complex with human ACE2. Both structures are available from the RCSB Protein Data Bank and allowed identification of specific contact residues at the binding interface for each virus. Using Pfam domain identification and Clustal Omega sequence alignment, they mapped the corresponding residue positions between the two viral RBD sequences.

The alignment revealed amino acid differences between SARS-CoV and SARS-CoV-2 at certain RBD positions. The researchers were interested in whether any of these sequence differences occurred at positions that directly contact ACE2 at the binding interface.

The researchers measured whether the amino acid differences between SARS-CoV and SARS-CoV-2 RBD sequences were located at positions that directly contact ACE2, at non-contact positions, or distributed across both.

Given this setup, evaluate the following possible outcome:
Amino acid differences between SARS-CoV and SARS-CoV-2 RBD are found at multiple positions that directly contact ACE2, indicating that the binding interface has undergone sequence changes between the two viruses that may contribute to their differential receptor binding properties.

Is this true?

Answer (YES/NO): YES